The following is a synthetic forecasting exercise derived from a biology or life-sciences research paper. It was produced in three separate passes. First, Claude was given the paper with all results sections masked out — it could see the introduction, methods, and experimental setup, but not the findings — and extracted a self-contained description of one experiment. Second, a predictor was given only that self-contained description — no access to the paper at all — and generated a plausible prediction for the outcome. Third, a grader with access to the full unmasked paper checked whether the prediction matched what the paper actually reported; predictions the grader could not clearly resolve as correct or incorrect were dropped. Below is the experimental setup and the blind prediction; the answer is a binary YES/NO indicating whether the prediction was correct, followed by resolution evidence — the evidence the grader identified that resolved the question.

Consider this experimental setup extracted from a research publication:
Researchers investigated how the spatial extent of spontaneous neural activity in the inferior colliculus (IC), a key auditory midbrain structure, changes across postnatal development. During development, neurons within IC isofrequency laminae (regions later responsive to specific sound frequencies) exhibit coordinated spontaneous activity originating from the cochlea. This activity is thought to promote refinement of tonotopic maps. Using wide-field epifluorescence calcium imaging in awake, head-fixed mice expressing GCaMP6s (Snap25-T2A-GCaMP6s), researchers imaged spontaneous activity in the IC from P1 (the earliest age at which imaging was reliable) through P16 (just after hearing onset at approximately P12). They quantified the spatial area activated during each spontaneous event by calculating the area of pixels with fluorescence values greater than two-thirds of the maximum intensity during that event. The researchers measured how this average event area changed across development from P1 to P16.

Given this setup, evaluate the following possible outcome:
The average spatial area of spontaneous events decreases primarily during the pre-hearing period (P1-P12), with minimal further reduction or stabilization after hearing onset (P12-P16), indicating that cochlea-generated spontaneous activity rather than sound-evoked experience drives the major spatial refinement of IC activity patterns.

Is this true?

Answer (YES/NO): NO